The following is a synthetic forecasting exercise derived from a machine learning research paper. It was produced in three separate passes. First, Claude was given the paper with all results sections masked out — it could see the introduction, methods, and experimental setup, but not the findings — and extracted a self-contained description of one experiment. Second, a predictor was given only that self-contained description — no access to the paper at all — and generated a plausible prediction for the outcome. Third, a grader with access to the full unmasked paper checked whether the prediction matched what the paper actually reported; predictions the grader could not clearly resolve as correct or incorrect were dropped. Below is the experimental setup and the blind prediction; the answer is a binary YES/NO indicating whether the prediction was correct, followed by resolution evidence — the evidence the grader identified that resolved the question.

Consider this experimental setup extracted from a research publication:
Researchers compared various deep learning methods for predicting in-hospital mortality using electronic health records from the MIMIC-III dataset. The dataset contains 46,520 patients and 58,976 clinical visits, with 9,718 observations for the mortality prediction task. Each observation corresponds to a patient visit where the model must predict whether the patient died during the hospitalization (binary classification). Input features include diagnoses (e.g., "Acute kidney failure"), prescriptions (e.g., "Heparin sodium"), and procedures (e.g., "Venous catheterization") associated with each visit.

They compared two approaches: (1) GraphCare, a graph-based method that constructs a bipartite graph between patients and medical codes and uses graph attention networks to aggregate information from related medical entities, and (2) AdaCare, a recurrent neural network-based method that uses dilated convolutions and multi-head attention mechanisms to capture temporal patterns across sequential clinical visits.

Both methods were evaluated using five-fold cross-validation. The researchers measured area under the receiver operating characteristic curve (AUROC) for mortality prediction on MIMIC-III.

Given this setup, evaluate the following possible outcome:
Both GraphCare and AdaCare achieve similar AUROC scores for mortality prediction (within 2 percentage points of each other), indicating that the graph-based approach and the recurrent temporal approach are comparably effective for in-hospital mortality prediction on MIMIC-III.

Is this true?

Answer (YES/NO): NO